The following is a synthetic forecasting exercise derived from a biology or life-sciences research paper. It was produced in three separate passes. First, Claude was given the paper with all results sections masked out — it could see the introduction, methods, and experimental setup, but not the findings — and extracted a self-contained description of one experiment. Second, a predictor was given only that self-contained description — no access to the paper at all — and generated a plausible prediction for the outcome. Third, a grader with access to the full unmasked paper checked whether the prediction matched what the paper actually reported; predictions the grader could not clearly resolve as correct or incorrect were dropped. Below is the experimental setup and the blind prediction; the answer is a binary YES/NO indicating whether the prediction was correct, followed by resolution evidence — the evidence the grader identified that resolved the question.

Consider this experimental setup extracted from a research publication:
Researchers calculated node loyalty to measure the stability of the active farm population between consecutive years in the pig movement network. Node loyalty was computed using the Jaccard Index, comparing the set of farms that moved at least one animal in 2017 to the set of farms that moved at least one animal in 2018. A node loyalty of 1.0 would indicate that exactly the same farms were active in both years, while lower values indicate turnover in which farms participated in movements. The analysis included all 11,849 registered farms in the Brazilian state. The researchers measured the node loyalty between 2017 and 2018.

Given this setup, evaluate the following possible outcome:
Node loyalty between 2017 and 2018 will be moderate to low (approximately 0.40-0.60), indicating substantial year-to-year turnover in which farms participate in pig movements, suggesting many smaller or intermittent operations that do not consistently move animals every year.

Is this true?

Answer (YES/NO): NO